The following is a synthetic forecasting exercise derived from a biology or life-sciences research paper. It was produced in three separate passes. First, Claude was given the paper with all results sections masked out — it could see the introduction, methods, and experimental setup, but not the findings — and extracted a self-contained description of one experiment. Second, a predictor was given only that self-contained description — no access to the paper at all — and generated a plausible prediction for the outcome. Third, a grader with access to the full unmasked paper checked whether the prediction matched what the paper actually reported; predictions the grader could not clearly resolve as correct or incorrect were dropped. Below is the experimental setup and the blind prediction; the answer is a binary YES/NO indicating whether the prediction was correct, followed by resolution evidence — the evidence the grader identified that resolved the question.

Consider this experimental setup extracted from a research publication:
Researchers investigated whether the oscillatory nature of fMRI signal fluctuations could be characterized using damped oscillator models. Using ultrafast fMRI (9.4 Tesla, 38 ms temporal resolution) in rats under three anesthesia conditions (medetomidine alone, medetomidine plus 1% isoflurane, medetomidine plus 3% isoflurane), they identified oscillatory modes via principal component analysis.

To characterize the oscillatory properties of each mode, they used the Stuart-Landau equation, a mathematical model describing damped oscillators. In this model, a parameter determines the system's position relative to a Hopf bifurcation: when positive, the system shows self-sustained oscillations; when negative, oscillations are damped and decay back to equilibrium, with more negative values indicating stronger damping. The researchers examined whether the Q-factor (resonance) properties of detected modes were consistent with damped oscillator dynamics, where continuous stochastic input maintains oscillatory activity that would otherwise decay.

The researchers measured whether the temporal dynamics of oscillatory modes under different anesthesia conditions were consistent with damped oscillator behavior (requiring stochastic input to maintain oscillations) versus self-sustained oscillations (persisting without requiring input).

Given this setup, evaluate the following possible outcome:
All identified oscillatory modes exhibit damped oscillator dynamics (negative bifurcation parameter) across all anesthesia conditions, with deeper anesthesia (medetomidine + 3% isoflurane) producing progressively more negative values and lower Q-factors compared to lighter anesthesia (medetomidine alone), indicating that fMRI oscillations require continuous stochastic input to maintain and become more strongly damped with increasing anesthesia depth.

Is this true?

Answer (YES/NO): YES